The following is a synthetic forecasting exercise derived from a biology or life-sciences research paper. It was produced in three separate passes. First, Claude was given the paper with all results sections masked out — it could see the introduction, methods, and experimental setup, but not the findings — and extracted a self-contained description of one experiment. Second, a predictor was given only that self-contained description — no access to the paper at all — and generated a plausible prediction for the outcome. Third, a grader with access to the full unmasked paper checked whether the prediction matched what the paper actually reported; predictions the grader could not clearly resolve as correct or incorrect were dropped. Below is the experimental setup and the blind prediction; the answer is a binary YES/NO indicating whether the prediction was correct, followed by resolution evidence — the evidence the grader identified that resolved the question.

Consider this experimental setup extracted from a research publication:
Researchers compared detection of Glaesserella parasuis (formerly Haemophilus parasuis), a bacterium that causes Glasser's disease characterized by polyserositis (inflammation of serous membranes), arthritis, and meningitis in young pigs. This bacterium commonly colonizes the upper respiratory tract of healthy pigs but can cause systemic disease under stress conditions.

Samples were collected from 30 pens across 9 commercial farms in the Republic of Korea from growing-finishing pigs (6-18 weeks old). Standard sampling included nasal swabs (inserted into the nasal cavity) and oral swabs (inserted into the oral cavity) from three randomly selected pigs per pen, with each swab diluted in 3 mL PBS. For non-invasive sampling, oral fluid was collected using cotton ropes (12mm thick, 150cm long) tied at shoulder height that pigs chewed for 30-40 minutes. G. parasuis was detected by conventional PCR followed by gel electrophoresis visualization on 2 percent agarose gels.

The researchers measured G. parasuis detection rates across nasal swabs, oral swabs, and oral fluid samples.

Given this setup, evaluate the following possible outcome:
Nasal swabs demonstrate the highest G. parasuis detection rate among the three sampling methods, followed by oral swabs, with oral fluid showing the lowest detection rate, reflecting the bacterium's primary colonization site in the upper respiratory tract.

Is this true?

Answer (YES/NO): NO